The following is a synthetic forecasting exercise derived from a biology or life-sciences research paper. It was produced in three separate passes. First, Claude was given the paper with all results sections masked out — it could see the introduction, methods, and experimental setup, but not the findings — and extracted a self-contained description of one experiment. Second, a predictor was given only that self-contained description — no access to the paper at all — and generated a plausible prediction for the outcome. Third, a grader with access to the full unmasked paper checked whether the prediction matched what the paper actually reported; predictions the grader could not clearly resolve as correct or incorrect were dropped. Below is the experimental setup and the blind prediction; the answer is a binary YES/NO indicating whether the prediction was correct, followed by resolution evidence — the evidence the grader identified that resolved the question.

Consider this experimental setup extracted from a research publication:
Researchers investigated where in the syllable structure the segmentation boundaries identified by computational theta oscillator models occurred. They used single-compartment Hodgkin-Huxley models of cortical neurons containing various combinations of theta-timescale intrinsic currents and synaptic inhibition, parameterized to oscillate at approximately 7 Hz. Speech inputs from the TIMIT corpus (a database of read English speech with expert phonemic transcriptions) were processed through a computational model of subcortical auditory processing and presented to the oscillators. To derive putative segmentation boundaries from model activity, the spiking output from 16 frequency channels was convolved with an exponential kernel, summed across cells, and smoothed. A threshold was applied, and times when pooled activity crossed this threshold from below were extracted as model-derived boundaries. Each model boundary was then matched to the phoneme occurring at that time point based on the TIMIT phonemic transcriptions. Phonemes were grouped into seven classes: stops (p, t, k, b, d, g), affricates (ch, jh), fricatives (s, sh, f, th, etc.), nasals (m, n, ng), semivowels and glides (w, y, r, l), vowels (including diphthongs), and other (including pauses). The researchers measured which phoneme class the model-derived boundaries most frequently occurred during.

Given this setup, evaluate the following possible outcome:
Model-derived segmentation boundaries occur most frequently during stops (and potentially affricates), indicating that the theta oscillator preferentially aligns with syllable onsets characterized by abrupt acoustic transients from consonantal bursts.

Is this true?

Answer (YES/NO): NO